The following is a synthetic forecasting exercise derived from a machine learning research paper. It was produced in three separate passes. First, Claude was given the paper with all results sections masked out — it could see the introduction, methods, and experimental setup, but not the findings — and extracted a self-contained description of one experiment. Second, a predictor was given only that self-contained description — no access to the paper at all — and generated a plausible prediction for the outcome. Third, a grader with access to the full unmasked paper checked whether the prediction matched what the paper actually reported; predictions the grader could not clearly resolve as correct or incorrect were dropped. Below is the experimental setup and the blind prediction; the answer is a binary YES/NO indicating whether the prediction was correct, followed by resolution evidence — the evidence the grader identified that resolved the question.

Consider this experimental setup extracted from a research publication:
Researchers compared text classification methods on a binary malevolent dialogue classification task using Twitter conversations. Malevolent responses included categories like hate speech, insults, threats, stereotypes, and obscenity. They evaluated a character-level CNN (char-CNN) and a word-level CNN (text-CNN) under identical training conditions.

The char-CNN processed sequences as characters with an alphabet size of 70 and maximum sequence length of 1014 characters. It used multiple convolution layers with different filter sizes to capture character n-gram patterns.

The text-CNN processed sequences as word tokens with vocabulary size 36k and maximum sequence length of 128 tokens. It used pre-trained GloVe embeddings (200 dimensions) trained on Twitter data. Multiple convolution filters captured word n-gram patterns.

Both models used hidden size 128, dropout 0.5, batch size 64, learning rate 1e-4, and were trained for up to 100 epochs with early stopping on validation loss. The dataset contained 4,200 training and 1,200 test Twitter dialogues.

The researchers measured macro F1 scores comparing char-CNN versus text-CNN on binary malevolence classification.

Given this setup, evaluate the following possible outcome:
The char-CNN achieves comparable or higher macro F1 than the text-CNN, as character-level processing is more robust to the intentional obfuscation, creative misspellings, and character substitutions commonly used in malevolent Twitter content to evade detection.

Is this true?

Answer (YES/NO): NO